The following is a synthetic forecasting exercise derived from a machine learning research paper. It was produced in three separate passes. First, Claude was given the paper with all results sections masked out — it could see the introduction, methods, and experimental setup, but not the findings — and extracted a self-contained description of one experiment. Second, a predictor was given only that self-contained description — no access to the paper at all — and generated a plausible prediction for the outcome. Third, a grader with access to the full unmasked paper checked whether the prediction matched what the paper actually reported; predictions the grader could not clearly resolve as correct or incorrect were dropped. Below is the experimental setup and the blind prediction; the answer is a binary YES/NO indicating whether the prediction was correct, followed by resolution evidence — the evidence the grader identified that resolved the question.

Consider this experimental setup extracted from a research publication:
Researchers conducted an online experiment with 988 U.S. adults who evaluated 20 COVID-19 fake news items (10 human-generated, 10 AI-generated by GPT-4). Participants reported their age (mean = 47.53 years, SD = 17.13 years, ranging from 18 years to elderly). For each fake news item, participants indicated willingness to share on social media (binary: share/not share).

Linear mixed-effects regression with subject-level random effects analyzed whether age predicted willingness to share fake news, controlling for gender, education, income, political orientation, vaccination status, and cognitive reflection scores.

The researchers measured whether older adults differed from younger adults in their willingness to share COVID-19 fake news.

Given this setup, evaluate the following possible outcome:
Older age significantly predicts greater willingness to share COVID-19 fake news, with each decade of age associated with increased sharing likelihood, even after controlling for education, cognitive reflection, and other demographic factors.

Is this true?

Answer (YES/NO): NO